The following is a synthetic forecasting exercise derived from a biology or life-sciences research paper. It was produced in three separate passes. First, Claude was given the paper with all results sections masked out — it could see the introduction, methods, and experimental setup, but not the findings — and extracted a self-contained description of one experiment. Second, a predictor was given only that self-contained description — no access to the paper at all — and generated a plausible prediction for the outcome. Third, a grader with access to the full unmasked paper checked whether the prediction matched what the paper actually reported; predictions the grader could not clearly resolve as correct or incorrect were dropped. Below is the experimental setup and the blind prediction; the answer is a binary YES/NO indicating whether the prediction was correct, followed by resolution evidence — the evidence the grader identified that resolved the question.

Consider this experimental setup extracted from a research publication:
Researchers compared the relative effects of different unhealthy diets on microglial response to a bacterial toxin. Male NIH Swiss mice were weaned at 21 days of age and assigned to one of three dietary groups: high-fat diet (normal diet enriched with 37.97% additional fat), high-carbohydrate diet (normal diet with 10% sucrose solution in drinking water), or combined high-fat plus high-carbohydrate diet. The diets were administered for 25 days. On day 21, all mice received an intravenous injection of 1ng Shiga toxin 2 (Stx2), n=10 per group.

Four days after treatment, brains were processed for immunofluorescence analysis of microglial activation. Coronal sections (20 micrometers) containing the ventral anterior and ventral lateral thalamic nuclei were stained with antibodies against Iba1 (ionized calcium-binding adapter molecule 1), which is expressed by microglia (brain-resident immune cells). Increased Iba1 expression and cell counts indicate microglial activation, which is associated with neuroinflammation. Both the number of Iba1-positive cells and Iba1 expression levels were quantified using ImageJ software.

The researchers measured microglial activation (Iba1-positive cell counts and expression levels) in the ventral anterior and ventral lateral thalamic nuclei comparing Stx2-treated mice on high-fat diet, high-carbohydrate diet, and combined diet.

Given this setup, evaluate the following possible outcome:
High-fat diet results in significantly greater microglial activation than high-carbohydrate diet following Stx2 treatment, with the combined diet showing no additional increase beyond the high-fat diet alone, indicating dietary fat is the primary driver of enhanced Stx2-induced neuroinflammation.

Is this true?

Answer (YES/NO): NO